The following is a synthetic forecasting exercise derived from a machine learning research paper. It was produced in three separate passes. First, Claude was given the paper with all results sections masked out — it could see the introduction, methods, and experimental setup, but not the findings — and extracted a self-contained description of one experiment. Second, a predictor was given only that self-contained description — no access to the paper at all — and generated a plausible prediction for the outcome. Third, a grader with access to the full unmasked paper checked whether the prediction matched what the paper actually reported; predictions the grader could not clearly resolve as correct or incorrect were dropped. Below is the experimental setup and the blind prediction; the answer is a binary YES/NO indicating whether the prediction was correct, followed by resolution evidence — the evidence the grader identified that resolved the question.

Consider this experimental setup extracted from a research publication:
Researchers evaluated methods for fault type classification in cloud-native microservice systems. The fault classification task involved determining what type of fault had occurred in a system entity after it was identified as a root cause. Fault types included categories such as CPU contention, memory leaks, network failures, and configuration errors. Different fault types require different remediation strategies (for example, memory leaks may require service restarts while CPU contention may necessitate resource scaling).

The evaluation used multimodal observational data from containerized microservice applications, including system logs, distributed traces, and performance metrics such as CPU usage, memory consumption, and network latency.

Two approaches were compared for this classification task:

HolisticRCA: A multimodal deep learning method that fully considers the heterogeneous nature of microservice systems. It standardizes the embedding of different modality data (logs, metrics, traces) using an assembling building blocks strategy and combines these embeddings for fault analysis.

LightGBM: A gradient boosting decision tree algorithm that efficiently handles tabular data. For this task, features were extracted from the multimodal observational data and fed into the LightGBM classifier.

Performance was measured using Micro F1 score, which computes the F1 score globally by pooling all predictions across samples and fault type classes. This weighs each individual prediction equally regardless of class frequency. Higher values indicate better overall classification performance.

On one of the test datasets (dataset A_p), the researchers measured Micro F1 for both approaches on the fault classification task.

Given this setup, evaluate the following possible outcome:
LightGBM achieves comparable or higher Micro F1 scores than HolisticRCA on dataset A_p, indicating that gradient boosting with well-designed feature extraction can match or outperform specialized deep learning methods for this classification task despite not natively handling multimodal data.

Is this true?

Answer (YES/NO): YES